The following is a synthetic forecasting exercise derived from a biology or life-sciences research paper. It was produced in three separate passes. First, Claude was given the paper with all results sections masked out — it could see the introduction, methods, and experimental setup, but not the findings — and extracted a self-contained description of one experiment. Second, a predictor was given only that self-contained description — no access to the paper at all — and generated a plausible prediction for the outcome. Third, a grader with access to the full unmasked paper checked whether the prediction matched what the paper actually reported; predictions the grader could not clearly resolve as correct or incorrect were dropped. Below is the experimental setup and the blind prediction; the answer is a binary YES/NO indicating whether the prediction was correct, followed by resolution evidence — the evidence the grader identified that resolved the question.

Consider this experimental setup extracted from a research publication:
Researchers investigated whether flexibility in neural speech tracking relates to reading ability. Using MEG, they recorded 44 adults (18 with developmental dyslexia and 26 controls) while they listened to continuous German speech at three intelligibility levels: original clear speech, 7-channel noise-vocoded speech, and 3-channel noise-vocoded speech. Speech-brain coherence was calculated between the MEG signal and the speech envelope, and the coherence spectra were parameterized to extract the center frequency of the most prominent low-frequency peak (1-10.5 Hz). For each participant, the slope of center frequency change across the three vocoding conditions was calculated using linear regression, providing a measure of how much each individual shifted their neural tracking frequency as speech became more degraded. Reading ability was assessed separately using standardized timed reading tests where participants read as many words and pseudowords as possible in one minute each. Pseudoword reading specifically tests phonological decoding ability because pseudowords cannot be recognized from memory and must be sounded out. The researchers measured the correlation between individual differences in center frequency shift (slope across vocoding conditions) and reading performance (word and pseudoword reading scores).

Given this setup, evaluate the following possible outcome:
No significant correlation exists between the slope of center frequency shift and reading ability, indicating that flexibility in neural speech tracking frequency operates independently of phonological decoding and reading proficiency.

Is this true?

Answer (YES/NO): NO